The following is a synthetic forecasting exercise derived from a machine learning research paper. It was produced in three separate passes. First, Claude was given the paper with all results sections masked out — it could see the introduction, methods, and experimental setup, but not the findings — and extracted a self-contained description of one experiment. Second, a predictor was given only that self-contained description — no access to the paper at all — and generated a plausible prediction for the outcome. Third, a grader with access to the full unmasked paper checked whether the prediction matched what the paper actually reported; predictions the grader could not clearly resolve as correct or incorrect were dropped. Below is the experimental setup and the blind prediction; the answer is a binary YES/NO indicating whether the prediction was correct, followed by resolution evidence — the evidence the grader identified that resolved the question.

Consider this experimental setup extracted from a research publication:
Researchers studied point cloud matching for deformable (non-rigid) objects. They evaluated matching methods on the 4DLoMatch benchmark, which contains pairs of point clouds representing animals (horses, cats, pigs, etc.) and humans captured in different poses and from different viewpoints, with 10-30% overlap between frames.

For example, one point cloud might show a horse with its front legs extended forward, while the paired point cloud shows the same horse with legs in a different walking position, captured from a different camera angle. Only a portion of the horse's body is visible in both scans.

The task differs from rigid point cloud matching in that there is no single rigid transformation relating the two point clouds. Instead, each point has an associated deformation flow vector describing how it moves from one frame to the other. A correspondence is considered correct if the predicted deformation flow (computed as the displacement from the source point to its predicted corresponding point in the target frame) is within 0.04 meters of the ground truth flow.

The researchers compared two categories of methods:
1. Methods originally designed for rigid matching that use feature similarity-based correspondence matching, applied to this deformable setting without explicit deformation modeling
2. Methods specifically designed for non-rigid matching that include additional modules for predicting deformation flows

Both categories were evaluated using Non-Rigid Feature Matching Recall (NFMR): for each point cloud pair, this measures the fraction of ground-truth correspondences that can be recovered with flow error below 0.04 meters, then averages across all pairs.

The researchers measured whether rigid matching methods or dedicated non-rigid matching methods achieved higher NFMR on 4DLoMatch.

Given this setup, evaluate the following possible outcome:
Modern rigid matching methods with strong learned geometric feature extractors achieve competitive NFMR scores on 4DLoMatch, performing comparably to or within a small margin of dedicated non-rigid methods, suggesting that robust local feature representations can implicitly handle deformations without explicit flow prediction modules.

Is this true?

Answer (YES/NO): YES